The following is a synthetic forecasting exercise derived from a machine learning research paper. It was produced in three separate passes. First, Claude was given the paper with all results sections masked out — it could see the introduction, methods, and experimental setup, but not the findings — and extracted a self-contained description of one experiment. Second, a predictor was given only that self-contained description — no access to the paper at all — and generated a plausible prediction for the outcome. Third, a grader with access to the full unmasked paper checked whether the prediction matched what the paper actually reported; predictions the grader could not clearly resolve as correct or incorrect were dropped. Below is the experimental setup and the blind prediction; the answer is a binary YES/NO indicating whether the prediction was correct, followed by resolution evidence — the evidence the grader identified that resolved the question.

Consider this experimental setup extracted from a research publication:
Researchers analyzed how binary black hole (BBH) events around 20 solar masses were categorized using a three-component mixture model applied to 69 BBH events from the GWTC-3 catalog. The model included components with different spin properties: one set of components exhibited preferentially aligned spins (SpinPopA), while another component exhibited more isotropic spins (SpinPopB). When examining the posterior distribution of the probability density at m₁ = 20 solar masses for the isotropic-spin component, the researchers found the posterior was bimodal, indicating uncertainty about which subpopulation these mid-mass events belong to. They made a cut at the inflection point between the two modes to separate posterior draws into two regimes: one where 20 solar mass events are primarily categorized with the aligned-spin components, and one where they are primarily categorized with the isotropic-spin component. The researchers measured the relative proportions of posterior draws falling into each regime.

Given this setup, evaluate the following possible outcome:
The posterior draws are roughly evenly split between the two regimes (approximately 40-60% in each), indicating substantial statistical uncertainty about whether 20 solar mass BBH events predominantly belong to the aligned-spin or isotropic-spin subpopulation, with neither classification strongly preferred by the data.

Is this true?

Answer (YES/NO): NO